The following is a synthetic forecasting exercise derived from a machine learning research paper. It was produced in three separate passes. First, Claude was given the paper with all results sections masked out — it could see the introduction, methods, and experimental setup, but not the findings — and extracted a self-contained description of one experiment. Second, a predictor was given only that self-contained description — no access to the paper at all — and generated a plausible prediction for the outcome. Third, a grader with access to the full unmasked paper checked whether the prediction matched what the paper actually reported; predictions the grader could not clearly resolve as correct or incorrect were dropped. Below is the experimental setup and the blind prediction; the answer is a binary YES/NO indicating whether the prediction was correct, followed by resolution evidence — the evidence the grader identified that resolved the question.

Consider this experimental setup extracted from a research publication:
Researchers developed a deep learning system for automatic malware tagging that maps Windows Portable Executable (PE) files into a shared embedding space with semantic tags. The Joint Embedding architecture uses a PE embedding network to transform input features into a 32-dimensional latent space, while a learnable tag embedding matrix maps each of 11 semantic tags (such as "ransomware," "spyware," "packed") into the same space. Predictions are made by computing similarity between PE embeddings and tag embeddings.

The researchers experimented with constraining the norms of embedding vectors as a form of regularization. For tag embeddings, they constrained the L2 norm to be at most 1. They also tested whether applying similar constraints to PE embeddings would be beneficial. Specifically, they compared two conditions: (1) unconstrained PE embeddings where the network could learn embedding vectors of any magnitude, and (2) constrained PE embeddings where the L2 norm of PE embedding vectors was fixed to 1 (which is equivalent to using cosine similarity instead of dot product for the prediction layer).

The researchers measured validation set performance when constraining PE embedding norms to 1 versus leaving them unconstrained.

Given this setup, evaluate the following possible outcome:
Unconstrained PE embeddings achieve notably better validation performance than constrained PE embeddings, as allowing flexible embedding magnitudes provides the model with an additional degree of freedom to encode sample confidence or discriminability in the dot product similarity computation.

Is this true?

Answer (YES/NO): YES